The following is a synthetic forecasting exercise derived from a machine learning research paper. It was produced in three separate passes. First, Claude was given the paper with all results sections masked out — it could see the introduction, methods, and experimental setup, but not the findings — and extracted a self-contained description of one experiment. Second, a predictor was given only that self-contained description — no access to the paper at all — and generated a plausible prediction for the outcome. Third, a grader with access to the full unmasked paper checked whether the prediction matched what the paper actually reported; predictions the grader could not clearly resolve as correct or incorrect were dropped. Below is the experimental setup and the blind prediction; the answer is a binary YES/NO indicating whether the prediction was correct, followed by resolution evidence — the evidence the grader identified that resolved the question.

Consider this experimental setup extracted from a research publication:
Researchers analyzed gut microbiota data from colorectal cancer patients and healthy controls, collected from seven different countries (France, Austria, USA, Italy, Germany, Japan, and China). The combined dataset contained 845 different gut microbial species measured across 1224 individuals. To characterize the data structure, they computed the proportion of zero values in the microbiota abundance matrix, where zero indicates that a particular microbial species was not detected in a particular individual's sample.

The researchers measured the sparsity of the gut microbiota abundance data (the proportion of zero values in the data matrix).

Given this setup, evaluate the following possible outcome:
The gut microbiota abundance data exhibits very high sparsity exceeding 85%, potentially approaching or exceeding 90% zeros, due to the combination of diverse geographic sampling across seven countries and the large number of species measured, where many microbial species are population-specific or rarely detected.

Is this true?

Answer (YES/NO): NO